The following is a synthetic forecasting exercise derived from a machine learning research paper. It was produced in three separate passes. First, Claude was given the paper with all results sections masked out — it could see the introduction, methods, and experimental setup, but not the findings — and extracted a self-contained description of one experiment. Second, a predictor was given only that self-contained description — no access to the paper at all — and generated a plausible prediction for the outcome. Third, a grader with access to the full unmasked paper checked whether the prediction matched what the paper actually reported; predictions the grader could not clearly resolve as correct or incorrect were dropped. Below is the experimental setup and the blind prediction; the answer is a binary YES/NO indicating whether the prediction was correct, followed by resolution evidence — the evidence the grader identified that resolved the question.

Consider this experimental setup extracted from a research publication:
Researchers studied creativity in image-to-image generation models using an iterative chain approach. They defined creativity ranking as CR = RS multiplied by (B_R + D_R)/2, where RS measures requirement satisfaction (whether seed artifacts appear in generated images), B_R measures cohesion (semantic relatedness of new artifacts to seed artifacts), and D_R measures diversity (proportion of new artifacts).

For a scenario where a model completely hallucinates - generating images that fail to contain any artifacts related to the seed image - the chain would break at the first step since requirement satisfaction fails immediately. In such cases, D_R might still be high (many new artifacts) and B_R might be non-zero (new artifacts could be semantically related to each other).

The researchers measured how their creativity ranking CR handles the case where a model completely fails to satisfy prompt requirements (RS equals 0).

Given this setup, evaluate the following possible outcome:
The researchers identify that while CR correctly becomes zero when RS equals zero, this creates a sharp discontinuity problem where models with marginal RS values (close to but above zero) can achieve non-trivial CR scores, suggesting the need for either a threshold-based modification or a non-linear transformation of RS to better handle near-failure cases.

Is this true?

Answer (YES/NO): NO